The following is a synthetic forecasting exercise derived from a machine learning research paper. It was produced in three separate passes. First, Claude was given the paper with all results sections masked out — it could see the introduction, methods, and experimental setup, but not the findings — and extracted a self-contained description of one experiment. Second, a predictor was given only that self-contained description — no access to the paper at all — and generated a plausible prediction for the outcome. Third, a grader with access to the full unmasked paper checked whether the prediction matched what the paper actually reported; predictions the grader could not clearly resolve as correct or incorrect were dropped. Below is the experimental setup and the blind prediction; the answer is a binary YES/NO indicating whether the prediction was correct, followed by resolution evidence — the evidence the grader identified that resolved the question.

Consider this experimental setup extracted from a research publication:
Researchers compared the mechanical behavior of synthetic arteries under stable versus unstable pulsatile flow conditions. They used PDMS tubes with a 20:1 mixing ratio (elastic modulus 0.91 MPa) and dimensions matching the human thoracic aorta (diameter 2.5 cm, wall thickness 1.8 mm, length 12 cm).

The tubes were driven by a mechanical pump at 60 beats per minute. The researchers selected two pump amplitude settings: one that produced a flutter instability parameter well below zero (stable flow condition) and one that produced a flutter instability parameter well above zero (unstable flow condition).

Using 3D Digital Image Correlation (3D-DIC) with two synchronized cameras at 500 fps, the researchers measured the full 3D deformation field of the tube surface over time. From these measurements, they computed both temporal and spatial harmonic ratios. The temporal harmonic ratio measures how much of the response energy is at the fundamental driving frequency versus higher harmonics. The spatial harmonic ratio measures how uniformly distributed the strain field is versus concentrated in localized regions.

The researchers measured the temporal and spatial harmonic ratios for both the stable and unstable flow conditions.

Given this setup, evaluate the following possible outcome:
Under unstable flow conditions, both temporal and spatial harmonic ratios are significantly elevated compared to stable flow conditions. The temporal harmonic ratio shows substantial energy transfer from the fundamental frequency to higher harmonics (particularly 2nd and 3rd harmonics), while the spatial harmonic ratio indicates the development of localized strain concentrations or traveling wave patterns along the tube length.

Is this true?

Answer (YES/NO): NO